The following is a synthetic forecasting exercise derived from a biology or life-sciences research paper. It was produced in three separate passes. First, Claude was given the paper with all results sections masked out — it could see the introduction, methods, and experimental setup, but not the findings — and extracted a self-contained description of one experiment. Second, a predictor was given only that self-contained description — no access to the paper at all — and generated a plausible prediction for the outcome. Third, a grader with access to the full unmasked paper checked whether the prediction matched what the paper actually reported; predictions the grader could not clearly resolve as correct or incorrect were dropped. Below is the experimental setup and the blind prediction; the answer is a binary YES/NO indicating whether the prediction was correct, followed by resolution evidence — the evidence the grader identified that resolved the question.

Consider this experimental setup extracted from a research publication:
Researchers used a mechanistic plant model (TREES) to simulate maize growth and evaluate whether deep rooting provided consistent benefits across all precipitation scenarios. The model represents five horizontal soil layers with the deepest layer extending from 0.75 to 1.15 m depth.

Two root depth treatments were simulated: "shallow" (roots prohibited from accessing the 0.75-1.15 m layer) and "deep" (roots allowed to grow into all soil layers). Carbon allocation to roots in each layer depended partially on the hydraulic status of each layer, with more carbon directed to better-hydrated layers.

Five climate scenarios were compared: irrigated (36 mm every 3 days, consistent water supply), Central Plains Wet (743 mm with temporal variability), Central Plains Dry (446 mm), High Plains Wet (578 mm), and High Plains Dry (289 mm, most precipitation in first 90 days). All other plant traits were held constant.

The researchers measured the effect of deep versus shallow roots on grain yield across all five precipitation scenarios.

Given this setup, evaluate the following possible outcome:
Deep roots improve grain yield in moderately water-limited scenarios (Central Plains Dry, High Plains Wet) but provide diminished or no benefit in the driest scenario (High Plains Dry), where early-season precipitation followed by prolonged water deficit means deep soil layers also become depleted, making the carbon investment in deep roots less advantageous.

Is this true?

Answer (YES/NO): NO